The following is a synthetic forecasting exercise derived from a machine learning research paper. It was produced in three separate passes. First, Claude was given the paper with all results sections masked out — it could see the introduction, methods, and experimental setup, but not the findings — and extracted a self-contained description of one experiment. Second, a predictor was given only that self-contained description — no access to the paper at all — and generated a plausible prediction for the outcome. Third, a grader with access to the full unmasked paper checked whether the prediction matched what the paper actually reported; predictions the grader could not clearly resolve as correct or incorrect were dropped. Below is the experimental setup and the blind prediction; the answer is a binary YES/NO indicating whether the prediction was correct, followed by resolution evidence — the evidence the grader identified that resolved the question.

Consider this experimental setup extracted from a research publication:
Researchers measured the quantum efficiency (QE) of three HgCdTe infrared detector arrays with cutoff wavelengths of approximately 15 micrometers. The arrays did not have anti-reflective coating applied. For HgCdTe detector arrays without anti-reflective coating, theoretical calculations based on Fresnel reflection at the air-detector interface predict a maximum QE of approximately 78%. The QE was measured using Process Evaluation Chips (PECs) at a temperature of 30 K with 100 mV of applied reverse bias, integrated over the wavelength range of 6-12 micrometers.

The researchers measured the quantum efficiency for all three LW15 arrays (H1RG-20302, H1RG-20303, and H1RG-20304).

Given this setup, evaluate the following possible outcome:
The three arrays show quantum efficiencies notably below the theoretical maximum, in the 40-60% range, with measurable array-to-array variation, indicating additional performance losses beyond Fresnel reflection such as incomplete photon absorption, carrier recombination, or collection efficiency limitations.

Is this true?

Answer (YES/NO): NO